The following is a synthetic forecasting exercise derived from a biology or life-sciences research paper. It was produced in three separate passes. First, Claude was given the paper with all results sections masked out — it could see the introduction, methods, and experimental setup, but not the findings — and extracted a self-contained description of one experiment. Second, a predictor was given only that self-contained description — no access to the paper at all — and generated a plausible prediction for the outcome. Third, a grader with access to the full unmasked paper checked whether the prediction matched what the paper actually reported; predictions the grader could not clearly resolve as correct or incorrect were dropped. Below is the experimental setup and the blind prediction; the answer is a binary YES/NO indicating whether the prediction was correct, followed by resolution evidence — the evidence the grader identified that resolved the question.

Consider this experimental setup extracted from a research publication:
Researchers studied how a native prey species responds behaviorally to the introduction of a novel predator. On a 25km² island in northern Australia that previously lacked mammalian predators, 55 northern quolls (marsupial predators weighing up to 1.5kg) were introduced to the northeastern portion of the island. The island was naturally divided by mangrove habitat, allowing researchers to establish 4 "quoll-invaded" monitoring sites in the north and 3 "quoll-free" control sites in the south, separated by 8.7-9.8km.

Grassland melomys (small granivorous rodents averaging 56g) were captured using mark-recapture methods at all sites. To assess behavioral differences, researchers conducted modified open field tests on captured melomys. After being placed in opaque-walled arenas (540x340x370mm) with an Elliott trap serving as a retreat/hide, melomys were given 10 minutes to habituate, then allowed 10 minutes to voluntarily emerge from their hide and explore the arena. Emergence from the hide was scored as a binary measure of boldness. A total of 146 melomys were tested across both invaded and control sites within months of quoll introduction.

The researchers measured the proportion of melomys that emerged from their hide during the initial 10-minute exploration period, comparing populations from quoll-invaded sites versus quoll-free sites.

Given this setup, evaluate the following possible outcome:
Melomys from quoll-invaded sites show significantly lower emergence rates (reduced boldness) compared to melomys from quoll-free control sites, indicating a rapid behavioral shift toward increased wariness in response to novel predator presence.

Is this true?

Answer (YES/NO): YES